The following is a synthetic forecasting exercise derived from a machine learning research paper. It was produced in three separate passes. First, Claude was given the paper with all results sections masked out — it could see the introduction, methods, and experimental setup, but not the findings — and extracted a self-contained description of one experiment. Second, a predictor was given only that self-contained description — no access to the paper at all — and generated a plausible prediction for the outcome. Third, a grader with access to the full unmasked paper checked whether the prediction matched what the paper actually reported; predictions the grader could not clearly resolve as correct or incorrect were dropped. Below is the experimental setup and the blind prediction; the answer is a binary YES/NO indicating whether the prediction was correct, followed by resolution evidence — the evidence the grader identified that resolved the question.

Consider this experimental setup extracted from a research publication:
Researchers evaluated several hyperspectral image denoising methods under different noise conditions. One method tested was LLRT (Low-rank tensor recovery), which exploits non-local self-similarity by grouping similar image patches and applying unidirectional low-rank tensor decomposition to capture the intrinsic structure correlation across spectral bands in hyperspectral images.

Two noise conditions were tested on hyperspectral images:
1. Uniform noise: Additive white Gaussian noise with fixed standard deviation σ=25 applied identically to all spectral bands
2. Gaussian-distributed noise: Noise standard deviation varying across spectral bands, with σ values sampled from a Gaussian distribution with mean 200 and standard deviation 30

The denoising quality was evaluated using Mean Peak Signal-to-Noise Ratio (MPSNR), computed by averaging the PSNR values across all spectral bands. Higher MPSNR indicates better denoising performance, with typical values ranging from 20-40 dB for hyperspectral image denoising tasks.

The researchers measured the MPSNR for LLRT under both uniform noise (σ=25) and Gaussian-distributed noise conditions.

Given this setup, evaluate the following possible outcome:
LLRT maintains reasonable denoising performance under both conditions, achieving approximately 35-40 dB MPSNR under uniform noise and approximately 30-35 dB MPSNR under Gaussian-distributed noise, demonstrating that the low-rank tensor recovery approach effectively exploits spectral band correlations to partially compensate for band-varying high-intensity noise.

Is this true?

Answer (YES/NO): NO